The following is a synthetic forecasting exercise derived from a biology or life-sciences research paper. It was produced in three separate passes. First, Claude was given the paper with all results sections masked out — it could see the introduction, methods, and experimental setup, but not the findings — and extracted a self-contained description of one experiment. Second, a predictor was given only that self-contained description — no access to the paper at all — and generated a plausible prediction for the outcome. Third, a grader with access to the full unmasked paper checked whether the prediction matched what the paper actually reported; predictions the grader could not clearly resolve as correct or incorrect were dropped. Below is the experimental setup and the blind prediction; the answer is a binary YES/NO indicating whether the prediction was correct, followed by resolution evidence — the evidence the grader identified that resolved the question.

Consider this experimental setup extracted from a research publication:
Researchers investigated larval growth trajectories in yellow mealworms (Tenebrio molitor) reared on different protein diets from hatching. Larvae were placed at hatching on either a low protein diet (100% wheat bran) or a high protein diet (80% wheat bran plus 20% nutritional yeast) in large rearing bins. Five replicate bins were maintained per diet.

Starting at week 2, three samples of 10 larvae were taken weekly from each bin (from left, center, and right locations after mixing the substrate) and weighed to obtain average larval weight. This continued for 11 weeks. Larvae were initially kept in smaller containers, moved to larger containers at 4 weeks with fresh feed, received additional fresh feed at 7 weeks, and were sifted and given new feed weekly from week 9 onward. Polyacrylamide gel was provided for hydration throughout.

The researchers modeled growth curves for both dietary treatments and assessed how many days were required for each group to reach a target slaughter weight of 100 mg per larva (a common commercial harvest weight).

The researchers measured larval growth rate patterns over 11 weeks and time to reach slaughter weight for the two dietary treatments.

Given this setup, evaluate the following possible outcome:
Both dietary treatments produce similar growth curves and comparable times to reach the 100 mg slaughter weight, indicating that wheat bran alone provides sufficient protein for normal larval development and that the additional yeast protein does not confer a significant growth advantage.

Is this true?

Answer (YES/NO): NO